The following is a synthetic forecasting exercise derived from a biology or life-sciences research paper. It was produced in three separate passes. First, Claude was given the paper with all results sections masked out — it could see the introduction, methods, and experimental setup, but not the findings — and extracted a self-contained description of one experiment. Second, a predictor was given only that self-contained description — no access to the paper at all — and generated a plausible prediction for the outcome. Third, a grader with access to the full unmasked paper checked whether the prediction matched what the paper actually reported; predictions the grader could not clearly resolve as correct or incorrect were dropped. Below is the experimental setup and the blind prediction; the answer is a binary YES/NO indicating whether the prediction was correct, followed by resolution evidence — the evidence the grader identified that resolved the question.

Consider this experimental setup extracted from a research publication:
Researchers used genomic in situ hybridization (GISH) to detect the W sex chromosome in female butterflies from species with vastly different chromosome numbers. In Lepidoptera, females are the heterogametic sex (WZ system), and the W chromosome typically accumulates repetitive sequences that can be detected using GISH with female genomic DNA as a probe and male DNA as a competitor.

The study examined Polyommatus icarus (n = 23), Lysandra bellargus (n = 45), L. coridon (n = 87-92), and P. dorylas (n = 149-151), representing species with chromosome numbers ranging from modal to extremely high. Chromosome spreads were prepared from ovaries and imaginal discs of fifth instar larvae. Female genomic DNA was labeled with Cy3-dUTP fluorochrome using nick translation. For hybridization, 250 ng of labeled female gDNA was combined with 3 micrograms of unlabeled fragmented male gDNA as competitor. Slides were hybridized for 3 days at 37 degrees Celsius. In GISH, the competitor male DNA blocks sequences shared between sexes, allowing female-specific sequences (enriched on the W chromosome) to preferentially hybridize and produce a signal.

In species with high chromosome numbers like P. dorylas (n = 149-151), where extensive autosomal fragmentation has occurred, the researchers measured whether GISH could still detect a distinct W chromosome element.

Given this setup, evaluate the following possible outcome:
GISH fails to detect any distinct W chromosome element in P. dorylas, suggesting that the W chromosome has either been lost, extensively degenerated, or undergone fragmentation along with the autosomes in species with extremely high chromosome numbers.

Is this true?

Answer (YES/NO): NO